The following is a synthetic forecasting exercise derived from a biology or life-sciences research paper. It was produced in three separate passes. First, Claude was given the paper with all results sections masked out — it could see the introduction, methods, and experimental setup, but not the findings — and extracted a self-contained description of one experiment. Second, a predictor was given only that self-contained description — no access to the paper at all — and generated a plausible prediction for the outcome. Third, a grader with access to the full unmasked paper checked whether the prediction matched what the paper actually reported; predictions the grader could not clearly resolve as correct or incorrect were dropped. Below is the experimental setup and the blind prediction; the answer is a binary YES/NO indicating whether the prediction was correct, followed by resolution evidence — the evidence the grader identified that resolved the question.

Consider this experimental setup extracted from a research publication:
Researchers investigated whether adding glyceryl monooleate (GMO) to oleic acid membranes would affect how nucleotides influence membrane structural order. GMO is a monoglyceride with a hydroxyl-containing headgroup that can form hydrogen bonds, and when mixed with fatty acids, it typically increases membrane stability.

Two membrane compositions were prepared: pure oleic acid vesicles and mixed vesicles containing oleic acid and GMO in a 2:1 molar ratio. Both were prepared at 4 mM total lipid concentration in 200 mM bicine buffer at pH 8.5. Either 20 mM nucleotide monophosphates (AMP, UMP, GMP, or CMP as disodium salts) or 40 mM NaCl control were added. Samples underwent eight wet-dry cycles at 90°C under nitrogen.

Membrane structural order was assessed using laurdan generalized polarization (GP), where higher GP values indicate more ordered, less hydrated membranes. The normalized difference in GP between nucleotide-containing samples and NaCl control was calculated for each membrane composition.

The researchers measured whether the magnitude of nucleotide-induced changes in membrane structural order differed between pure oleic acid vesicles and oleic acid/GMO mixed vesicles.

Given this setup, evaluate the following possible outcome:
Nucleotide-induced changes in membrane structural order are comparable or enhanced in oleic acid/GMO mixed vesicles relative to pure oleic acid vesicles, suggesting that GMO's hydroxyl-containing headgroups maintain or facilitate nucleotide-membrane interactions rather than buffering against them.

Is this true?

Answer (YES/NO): NO